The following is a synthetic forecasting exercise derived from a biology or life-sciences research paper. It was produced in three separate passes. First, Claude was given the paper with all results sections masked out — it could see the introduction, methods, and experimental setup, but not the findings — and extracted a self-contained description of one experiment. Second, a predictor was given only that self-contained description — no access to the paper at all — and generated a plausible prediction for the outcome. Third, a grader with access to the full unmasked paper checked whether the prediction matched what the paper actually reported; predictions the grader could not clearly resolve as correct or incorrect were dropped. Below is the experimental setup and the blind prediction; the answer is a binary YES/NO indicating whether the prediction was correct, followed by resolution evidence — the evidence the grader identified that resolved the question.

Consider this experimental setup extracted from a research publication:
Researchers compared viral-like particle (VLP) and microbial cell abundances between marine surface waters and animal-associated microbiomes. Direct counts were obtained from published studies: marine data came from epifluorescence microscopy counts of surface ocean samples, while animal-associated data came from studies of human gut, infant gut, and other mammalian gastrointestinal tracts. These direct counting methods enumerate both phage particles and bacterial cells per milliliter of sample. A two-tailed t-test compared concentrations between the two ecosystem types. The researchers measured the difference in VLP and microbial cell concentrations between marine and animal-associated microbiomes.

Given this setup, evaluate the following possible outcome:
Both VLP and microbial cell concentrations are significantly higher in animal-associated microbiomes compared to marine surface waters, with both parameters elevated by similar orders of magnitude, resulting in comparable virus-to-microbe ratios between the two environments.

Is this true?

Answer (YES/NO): NO